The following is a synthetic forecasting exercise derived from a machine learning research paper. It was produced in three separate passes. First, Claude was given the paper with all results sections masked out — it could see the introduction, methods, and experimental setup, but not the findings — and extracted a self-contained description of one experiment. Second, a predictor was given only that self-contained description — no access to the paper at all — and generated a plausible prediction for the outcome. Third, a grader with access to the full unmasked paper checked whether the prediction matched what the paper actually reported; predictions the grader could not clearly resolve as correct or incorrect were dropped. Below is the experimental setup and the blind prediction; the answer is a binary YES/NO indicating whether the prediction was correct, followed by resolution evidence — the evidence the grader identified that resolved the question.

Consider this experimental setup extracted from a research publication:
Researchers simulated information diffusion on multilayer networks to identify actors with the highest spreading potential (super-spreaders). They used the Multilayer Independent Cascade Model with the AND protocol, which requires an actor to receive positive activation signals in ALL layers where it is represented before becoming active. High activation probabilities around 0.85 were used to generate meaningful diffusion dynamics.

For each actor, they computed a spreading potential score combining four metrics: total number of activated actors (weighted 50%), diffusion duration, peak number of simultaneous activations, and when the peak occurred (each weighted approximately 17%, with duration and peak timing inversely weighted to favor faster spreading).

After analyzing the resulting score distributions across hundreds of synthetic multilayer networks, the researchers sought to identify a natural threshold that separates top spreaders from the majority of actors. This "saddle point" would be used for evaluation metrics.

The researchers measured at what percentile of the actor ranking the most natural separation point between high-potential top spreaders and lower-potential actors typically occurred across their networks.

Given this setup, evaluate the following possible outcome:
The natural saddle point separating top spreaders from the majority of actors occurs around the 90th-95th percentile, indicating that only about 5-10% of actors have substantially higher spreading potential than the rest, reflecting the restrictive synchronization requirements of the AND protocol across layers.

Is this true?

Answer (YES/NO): NO